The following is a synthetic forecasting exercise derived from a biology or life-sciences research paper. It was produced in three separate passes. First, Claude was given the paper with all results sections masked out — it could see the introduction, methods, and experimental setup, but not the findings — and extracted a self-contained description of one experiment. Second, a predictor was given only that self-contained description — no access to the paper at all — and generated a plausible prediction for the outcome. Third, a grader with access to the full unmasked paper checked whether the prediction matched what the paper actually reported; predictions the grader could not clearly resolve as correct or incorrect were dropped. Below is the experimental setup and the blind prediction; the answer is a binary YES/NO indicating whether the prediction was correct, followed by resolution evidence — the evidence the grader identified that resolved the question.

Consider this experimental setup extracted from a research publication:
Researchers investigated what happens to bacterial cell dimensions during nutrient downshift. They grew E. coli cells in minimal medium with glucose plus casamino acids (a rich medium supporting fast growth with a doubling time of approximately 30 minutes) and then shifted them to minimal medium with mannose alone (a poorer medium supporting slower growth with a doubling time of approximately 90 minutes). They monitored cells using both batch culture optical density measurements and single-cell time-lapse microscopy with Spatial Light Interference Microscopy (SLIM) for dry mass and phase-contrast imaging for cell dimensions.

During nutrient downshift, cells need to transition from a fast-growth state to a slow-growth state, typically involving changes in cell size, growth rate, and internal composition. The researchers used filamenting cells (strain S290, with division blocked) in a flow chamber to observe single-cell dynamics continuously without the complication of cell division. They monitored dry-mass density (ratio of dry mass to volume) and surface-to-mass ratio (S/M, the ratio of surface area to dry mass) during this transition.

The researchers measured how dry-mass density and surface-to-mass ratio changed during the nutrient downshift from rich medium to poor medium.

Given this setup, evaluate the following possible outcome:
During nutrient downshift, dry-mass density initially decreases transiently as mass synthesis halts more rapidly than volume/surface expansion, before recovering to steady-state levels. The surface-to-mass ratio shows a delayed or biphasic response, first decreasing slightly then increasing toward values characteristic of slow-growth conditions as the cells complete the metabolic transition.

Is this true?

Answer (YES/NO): NO